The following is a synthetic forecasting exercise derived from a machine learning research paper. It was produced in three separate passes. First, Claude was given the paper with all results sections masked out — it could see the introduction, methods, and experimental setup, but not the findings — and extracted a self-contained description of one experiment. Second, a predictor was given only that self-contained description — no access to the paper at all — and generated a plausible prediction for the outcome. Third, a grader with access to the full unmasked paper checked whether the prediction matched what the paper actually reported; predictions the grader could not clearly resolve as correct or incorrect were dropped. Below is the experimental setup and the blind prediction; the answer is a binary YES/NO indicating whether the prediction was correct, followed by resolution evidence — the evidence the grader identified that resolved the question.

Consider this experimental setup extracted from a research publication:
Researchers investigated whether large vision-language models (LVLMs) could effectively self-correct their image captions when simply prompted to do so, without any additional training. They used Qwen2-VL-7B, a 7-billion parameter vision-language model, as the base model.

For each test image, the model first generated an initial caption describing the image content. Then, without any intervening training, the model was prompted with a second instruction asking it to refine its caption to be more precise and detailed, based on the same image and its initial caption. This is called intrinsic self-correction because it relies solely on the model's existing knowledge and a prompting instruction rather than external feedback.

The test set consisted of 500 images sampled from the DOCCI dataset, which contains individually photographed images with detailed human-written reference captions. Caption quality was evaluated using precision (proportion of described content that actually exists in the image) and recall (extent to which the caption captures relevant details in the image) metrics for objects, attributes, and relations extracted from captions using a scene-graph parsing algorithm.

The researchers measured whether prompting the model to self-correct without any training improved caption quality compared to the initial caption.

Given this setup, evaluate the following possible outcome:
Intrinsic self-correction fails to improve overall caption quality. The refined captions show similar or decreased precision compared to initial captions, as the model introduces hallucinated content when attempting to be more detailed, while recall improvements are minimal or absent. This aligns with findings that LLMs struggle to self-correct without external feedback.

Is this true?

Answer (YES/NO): YES